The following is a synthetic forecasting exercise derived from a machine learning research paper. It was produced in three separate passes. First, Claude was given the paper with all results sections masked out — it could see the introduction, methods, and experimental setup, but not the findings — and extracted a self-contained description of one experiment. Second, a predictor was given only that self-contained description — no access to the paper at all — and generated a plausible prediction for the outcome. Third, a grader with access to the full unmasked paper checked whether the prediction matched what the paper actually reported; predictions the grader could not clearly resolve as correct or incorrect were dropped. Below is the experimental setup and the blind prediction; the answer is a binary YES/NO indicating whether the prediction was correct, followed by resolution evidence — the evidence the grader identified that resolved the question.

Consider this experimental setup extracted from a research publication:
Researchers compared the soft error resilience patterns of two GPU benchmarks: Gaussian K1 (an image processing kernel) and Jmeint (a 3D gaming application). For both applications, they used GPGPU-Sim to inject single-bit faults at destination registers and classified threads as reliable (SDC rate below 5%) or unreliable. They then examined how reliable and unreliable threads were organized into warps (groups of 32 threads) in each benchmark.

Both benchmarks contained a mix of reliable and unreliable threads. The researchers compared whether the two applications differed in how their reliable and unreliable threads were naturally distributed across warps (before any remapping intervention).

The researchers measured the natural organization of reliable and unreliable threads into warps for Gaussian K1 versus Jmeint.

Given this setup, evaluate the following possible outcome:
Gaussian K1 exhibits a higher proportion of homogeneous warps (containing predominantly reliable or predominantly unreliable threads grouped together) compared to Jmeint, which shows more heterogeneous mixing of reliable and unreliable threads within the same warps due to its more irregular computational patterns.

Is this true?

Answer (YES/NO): YES